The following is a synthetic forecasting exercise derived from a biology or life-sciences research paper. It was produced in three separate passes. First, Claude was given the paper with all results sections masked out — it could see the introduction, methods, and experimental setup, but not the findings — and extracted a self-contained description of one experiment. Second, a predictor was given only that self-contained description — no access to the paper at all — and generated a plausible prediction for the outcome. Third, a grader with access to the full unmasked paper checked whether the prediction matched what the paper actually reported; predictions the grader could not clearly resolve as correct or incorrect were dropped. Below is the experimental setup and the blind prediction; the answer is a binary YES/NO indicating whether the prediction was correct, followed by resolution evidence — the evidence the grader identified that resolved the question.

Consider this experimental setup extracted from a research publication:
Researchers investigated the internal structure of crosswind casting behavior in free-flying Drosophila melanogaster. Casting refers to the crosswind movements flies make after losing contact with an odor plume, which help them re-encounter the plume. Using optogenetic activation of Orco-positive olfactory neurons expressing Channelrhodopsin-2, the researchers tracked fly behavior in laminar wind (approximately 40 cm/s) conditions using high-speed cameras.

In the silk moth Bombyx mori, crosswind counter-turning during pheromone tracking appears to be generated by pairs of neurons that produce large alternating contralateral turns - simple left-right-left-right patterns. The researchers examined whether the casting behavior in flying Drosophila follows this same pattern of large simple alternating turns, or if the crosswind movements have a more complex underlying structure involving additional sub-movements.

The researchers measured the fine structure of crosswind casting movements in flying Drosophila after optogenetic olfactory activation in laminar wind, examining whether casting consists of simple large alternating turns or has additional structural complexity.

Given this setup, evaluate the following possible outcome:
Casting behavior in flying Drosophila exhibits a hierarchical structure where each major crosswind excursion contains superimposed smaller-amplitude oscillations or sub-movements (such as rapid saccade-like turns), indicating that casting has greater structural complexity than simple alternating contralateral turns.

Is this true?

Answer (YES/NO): YES